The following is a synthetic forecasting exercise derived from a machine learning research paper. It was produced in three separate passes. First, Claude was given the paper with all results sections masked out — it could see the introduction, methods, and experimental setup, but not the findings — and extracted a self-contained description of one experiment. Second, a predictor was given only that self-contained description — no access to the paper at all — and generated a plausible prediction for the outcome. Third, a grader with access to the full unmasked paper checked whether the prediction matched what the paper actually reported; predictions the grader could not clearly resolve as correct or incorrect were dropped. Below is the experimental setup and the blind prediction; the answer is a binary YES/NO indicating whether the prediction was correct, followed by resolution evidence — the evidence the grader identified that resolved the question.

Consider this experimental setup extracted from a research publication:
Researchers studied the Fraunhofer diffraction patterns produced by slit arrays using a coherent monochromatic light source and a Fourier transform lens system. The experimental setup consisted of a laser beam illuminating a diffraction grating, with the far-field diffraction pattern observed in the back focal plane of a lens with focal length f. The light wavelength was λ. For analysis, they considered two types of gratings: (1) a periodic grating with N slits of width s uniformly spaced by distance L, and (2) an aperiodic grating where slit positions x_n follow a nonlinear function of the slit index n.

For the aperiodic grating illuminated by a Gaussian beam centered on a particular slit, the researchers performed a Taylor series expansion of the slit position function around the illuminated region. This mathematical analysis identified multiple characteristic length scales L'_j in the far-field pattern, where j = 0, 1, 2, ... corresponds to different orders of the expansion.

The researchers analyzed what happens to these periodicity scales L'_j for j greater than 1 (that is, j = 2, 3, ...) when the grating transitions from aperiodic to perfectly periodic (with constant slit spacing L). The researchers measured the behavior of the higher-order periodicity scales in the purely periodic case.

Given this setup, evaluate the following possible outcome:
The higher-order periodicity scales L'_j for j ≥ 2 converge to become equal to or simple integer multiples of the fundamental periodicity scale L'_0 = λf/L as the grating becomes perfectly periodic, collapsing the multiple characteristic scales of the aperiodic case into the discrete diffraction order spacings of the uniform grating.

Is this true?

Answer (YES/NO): NO